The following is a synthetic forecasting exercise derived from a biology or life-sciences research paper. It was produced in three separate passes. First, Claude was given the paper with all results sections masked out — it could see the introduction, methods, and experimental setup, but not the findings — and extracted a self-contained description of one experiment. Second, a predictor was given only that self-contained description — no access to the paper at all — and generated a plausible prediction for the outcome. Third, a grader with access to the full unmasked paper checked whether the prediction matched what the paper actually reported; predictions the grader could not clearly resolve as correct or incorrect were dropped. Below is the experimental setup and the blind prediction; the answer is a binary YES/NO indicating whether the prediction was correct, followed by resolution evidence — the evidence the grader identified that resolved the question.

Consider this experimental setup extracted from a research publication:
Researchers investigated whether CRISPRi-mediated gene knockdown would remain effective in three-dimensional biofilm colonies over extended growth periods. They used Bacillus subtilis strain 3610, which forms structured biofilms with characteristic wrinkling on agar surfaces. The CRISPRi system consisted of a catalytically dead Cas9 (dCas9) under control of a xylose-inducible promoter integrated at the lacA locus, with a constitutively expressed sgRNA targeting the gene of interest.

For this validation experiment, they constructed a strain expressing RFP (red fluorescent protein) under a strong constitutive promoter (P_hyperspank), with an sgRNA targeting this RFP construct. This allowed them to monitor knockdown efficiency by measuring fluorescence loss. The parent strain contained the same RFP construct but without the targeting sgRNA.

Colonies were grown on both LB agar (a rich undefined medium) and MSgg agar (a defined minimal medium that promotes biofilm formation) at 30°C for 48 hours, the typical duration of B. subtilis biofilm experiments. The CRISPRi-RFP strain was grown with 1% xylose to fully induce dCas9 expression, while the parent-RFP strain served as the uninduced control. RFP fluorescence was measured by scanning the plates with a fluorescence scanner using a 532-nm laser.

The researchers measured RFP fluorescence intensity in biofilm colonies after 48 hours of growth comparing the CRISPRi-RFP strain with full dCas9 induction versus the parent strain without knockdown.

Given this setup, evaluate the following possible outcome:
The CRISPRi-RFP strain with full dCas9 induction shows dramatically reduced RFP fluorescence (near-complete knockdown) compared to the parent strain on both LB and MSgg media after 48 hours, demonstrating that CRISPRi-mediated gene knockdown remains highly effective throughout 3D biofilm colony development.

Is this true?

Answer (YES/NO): YES